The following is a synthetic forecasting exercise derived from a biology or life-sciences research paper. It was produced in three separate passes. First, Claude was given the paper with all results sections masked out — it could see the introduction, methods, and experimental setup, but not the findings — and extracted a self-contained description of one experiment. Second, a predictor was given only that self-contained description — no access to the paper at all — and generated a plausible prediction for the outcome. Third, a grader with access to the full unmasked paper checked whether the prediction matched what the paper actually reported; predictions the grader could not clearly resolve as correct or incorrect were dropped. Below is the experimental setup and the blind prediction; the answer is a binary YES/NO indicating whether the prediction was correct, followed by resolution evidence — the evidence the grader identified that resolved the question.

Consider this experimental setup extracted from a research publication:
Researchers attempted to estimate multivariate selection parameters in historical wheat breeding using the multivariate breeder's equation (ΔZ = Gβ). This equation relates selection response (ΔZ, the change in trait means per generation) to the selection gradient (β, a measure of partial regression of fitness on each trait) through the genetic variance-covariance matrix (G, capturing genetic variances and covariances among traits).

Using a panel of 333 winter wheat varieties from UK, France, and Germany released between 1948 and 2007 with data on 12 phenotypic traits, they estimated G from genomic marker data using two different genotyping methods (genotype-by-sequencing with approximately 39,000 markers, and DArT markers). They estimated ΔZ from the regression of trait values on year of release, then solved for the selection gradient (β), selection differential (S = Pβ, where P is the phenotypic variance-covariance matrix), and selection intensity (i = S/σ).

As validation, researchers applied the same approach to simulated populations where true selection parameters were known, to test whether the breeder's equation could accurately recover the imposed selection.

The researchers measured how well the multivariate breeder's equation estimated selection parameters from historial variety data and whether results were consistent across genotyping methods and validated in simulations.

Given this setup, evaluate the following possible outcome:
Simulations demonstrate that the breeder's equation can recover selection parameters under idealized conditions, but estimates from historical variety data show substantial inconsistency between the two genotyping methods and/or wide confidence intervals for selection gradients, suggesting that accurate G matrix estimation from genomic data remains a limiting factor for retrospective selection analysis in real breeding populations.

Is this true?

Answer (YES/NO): NO